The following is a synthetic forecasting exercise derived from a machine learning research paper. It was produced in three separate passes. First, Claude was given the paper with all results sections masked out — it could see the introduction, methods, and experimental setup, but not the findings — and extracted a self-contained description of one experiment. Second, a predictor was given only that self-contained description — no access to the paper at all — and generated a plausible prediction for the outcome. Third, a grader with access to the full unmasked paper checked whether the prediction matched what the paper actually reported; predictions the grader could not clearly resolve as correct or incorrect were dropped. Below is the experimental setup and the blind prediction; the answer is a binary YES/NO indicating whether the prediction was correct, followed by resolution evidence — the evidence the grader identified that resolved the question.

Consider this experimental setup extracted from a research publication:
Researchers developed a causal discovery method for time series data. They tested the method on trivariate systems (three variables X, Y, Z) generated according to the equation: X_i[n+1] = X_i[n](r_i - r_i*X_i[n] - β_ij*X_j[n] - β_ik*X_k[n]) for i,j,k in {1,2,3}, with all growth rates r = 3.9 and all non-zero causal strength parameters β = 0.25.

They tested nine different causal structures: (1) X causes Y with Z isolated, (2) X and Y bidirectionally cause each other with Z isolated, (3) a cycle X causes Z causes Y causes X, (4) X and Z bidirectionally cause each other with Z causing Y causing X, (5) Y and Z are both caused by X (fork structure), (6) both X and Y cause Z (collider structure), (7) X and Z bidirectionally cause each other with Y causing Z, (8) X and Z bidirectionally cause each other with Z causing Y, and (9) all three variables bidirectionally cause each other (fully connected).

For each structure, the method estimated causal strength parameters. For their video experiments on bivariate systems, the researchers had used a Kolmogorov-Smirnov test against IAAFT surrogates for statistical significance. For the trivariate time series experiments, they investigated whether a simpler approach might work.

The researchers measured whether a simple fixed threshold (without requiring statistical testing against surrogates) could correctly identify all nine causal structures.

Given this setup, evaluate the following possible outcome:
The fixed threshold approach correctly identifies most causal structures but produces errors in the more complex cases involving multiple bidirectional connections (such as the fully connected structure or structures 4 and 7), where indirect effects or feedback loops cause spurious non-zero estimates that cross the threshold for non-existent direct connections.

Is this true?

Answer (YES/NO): NO